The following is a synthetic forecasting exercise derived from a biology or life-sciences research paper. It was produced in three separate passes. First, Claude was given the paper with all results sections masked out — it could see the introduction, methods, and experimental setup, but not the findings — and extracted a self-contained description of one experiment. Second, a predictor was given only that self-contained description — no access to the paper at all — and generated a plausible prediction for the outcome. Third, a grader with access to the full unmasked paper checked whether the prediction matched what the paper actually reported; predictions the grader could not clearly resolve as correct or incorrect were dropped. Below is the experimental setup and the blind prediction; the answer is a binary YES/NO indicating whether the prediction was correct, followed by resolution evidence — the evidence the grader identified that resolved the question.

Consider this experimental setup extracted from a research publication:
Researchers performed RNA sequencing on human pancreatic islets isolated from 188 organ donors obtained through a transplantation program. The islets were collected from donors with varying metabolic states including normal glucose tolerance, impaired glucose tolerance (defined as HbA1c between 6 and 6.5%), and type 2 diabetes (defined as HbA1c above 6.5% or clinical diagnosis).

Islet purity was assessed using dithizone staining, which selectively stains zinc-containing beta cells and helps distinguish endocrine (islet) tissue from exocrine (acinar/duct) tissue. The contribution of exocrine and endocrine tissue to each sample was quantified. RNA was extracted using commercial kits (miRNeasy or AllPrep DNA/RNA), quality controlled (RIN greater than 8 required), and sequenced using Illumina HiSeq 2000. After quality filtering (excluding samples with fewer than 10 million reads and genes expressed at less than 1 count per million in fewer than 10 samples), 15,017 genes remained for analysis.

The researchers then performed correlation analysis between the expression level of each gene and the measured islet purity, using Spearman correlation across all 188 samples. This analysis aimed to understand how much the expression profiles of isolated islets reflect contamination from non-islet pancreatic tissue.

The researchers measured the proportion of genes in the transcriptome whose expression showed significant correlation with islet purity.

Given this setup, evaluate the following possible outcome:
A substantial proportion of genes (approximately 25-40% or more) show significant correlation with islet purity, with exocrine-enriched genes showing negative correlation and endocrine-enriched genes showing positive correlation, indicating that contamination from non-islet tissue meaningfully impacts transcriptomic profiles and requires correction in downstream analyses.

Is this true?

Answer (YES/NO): YES